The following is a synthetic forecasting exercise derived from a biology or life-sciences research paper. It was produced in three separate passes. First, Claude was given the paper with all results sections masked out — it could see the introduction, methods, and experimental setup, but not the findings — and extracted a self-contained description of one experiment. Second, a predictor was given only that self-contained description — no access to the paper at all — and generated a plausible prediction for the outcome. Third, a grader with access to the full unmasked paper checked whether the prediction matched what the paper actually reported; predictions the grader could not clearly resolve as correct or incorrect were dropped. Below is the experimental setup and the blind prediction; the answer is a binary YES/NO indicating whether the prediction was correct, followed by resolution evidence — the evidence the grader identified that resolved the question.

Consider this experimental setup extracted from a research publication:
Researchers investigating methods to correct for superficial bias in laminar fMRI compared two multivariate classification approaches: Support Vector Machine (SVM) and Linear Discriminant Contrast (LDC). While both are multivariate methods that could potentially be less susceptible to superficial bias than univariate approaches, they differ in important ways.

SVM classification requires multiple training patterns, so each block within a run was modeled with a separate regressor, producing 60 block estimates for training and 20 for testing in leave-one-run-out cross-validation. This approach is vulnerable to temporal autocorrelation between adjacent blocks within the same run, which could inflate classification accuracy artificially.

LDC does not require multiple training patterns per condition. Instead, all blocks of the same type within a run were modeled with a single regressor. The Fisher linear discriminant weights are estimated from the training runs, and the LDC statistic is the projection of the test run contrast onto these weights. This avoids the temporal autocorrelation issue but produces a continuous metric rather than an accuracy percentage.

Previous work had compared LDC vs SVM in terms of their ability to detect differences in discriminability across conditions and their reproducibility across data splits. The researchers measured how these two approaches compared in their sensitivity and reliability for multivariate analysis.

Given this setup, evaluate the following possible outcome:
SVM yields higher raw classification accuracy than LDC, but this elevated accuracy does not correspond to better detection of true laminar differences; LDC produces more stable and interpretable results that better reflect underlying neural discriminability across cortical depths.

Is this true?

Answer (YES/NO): NO